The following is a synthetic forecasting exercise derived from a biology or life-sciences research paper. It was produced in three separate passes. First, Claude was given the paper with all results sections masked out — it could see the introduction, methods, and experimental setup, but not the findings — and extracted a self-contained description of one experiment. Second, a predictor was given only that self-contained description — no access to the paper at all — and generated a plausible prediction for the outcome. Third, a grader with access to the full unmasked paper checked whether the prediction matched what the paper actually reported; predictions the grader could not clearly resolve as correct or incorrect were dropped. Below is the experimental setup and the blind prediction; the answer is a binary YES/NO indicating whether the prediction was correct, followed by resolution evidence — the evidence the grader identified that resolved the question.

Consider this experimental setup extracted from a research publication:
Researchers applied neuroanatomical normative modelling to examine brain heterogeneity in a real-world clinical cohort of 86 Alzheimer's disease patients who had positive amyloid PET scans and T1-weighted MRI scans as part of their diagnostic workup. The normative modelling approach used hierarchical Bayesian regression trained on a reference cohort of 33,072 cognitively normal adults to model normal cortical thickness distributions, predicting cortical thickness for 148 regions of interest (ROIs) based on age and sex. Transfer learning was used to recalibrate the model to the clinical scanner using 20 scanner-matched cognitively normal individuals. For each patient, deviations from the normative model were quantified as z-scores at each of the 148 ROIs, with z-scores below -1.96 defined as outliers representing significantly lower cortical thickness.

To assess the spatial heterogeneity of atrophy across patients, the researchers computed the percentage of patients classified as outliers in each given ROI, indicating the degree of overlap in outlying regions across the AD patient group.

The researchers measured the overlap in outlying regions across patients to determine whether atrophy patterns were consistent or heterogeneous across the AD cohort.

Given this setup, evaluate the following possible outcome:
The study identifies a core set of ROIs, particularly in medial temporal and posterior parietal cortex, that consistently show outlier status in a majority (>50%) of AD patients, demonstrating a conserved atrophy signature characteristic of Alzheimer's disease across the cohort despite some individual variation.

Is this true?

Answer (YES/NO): NO